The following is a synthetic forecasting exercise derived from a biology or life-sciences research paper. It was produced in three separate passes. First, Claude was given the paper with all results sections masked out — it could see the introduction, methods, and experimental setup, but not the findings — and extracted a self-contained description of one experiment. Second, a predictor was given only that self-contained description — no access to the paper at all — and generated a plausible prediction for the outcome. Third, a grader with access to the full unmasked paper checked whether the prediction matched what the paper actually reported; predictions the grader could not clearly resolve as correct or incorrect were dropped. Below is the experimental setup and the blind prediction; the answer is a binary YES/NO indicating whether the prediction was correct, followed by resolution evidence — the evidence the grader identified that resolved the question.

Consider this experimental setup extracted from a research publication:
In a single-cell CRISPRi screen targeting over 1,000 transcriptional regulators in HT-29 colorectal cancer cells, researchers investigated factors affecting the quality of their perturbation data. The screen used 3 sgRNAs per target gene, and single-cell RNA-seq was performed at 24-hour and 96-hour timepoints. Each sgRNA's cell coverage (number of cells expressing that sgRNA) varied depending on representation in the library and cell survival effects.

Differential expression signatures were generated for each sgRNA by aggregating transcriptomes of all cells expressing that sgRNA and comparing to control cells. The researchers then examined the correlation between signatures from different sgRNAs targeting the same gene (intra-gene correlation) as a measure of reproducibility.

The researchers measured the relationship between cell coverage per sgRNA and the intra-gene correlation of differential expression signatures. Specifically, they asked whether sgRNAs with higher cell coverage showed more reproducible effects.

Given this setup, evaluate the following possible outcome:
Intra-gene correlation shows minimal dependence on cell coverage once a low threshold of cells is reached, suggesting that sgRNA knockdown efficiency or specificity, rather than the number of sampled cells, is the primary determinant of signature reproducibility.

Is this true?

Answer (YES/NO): YES